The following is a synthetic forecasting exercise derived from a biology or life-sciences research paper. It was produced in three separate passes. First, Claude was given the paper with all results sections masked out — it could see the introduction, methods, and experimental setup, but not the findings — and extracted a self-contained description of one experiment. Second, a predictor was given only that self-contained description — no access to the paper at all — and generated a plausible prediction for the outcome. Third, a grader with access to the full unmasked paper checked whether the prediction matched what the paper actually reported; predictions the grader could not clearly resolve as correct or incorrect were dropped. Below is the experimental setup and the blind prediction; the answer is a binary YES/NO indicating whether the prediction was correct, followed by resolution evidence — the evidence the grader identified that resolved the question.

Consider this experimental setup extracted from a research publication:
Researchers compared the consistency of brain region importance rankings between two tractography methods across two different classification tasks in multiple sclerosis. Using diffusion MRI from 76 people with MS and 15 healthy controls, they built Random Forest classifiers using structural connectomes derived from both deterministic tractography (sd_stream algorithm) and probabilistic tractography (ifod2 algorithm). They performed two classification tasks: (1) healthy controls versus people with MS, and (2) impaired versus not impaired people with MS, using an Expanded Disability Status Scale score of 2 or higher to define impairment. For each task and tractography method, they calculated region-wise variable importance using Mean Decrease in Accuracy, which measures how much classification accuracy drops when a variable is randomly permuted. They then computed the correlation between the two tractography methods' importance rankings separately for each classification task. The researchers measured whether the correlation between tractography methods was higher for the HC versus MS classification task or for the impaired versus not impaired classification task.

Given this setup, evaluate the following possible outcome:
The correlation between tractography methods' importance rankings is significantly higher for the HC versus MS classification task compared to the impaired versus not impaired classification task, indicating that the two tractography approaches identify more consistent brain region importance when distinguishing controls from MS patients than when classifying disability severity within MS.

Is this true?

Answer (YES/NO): YES